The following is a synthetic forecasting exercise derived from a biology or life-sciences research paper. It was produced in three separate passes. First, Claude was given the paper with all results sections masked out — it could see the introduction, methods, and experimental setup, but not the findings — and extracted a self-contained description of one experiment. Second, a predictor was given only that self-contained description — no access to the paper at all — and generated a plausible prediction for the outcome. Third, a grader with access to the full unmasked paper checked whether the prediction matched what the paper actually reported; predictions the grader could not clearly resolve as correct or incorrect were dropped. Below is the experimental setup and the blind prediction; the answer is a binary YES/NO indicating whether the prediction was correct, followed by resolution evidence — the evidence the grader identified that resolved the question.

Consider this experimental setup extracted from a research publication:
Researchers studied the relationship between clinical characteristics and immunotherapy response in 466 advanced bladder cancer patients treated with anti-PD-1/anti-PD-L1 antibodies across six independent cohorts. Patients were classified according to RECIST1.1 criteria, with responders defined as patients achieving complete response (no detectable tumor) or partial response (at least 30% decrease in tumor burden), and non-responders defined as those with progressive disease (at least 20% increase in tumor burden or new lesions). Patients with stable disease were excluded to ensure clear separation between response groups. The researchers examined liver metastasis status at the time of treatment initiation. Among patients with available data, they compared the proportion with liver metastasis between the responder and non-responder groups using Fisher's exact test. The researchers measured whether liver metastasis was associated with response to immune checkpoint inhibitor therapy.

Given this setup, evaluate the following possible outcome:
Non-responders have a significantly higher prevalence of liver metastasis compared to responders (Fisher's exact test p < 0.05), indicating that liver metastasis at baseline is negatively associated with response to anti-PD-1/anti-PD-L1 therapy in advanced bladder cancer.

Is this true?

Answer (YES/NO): YES